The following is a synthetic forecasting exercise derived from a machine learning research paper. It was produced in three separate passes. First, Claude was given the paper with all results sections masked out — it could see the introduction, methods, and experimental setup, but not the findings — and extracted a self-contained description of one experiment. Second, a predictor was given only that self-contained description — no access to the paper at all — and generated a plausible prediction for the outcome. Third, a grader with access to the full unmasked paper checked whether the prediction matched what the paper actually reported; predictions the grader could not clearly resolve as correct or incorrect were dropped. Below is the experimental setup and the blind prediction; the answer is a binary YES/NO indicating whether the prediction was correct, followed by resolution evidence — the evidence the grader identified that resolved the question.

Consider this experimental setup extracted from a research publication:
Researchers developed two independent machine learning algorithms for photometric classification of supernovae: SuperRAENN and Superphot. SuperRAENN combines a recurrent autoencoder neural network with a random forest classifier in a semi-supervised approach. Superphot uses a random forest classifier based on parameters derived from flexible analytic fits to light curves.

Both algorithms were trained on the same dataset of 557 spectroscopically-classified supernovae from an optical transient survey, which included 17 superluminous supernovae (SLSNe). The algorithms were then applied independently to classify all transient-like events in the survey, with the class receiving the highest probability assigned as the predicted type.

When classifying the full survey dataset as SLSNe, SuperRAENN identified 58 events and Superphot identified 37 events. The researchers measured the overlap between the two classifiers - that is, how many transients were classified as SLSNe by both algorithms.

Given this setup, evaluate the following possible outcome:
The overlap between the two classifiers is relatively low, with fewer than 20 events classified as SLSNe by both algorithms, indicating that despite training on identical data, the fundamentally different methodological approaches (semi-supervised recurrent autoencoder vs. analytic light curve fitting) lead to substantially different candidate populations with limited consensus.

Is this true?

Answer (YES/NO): NO